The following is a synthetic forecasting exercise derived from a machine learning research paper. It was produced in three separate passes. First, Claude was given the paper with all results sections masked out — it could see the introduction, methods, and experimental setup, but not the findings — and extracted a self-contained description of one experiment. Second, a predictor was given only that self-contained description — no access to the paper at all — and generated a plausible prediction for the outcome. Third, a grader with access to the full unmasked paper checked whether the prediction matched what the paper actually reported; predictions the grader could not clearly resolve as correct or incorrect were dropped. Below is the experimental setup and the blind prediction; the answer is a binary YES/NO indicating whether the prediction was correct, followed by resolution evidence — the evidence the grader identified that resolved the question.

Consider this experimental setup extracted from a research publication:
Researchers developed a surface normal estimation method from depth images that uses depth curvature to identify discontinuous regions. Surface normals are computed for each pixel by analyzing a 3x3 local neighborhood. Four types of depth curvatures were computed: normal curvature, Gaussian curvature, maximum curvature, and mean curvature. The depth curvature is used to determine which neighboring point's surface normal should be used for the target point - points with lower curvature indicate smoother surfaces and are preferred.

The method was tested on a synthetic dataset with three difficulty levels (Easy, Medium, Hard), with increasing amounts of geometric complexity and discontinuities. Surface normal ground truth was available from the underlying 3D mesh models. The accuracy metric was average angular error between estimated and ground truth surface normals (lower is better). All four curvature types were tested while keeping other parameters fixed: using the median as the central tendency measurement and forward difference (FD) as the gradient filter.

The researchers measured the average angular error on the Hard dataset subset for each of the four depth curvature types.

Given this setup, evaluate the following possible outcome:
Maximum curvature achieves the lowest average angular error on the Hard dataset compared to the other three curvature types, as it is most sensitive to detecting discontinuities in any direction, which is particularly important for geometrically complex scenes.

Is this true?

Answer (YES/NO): NO